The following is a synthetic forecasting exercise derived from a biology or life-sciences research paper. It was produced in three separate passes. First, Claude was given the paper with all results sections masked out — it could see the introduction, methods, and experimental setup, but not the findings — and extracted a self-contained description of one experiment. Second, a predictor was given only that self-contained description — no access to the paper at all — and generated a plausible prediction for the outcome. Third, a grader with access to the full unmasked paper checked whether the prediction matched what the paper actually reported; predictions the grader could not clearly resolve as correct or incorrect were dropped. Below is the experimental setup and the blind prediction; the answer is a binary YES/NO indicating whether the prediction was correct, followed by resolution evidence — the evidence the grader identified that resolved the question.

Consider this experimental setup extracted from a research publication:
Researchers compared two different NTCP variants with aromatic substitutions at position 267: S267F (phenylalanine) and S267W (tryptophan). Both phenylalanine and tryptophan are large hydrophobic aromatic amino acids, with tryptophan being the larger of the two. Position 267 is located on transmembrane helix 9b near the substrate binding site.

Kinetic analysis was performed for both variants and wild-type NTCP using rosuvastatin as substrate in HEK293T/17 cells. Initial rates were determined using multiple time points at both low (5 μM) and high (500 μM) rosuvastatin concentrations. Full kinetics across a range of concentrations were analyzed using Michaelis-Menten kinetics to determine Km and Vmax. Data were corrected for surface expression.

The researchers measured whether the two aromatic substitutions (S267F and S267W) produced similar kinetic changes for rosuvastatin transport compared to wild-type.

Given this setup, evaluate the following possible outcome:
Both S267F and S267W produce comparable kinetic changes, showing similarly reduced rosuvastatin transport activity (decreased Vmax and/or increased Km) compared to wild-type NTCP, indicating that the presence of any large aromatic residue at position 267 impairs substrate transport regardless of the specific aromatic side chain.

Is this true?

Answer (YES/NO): NO